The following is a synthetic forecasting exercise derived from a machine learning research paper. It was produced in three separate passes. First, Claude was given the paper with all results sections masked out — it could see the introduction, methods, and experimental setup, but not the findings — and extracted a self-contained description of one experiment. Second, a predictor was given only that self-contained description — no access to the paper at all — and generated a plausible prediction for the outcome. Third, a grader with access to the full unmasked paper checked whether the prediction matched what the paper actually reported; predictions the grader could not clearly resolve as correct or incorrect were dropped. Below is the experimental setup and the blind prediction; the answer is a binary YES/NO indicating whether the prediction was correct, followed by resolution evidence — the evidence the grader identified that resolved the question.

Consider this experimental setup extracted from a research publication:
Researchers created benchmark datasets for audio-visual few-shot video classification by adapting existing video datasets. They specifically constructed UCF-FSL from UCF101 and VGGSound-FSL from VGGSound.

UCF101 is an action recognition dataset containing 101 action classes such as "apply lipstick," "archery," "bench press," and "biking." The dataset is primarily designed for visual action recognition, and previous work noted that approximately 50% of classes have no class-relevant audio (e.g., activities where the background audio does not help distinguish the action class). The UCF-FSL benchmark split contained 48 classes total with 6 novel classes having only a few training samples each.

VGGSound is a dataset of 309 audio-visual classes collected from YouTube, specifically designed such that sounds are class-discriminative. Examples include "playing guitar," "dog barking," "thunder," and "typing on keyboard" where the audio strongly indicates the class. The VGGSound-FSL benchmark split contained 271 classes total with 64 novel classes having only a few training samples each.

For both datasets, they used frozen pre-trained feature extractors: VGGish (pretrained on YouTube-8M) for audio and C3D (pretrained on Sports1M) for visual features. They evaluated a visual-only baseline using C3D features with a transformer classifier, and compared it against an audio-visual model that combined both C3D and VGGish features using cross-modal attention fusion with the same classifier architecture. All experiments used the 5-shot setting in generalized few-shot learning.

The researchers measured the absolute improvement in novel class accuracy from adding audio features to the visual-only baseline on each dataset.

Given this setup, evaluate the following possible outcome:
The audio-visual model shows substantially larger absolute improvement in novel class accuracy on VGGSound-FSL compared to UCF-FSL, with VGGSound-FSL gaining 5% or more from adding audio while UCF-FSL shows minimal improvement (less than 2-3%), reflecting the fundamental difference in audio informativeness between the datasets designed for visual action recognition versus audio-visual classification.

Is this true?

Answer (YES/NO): NO